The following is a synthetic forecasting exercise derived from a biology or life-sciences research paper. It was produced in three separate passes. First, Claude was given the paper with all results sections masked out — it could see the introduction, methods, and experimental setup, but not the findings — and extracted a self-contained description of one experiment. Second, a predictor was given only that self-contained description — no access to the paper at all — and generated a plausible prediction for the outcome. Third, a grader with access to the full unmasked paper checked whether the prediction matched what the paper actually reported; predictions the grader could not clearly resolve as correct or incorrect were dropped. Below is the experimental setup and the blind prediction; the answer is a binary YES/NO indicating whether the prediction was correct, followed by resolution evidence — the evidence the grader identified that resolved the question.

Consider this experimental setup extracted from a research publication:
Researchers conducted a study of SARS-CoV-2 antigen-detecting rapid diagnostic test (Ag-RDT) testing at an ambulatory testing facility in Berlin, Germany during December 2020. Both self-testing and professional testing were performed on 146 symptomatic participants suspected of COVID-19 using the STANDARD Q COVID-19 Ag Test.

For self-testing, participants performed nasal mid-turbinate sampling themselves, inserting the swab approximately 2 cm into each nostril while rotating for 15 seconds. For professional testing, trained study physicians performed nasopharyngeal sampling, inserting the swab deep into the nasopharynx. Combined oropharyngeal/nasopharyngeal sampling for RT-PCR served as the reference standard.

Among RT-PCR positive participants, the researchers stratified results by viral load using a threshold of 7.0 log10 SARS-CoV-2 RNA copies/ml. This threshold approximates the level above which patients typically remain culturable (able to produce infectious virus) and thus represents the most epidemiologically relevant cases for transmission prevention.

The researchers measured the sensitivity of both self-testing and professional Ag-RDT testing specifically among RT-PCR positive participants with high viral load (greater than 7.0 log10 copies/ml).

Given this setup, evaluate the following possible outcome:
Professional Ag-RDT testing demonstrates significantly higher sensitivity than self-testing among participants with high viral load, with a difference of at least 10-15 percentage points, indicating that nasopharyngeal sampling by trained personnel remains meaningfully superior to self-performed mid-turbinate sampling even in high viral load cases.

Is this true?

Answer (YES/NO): NO